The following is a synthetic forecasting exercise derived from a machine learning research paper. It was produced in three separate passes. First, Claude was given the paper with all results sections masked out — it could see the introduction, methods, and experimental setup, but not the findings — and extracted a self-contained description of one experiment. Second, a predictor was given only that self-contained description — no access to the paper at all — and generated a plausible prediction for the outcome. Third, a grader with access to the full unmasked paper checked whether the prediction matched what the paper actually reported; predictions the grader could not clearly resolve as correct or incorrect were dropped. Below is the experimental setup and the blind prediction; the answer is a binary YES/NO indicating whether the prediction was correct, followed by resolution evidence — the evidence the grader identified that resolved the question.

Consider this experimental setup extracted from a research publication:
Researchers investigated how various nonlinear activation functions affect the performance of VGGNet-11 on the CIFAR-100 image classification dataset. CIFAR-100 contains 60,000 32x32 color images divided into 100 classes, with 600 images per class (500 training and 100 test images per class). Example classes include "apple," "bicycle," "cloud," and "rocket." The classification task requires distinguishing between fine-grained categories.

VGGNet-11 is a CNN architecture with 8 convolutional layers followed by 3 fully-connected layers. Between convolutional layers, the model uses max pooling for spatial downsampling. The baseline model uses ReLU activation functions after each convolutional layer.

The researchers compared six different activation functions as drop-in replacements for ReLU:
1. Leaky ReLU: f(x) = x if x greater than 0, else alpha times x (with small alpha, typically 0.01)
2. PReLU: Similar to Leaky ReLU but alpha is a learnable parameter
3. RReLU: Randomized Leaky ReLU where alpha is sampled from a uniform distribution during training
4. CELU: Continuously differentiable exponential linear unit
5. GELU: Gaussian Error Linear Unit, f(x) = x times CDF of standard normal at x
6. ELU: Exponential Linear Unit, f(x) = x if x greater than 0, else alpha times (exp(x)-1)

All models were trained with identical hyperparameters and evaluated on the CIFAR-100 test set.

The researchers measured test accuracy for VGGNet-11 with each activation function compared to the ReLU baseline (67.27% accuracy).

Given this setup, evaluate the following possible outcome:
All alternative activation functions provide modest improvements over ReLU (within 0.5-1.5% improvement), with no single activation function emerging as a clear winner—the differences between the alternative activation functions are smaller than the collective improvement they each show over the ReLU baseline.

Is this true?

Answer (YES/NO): NO